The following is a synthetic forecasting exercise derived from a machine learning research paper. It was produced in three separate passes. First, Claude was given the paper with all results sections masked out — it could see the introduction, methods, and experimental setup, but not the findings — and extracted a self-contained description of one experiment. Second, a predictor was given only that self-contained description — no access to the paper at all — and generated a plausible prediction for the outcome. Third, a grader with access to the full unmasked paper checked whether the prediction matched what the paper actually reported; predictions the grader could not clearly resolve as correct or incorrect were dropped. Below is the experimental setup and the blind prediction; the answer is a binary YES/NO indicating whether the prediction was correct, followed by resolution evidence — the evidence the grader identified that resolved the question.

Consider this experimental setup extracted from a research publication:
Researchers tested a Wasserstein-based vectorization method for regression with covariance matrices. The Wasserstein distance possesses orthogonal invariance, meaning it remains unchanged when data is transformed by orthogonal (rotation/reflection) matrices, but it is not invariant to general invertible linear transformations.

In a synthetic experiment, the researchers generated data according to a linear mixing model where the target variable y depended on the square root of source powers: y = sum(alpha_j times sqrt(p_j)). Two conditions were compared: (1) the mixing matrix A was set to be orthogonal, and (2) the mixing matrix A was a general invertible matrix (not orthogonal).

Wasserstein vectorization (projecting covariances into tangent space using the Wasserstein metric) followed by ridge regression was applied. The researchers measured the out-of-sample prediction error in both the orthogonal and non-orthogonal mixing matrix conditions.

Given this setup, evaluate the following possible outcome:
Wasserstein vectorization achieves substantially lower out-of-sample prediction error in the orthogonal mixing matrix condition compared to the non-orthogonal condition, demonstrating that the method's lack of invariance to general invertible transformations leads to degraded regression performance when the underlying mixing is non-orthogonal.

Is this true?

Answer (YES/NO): NO